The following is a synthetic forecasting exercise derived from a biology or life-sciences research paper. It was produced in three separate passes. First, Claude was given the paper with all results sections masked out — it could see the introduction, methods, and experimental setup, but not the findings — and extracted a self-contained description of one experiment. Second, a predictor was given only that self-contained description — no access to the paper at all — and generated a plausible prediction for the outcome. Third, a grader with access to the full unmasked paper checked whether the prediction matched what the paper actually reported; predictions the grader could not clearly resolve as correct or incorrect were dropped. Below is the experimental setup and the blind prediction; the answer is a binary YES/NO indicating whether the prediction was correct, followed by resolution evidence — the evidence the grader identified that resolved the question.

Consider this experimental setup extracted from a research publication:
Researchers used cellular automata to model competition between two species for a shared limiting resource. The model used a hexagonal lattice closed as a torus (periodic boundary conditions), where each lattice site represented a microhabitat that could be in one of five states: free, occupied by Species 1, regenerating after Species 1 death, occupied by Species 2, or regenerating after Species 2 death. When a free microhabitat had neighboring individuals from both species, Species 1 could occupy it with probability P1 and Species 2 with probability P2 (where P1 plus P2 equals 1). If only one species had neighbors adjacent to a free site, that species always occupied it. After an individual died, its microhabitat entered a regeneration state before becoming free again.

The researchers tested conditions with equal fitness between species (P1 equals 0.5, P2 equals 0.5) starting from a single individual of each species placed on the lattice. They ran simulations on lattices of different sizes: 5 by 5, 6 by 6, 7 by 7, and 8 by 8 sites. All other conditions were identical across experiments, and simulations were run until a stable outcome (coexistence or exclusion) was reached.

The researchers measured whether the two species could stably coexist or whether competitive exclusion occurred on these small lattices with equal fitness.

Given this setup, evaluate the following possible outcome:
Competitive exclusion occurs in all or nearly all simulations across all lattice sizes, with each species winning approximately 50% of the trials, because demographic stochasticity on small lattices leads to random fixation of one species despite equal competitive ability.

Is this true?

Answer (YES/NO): NO